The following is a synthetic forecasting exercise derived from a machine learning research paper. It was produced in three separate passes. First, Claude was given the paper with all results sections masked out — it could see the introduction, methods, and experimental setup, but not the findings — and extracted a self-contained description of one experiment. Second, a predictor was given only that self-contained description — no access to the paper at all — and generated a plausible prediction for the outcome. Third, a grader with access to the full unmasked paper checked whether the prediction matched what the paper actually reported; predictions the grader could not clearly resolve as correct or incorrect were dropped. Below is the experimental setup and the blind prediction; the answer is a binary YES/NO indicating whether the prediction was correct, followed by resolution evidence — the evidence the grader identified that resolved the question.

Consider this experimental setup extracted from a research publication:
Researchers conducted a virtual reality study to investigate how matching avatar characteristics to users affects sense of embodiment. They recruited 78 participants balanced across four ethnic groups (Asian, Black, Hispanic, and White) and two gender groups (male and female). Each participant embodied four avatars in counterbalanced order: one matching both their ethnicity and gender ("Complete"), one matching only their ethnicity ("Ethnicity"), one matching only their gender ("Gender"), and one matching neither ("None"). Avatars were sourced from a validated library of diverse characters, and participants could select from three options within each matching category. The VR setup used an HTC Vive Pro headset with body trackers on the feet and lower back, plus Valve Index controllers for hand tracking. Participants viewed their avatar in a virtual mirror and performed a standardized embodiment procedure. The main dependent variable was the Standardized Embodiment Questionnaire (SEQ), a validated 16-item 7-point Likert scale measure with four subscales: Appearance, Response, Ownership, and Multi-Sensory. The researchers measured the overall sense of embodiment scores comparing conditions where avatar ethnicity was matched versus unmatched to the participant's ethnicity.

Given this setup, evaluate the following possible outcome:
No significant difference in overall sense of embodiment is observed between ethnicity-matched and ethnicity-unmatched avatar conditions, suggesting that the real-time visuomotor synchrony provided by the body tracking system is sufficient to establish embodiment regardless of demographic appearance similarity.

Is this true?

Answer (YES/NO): NO